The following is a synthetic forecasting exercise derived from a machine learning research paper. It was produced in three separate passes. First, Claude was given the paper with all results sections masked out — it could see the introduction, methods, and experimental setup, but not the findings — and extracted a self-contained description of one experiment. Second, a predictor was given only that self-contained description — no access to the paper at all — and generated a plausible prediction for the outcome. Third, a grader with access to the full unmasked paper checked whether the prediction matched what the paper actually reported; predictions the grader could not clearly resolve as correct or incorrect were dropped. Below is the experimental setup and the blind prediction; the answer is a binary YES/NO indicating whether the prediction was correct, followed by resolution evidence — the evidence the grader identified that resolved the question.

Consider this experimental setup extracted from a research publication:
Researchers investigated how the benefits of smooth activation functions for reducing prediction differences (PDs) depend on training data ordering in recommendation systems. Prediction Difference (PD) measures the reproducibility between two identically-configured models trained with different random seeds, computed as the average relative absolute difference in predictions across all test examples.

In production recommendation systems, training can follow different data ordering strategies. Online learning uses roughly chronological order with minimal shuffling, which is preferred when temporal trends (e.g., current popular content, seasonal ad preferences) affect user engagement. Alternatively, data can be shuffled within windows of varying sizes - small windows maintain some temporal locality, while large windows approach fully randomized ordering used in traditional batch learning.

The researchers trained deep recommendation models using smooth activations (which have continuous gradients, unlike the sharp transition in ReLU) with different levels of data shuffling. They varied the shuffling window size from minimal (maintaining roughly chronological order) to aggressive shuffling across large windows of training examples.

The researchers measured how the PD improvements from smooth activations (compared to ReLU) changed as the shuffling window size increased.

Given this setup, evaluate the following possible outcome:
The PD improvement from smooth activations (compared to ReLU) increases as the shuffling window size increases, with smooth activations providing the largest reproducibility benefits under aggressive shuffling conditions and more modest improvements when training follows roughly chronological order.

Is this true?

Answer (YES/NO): NO